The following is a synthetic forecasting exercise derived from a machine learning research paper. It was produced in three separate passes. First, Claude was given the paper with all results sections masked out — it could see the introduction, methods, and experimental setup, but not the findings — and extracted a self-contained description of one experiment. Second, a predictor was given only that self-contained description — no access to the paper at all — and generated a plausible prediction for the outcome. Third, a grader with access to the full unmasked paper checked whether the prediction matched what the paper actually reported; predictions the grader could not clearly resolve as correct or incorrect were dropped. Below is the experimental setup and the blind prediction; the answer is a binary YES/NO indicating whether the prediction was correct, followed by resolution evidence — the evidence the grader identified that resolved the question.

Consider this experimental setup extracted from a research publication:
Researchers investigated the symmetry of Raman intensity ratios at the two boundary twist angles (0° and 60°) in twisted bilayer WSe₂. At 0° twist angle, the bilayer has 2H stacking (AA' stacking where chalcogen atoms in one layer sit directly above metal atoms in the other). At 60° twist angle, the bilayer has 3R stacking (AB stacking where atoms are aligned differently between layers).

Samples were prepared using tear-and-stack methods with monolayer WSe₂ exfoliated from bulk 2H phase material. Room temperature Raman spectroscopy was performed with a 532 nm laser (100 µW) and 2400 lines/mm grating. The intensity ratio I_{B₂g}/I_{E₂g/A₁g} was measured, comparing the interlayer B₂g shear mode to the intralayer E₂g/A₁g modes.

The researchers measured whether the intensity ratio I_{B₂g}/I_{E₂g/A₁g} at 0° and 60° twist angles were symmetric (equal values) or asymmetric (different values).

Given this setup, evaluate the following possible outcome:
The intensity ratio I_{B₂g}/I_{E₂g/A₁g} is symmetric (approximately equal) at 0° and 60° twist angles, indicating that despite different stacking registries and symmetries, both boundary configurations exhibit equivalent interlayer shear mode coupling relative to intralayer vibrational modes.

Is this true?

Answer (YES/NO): NO